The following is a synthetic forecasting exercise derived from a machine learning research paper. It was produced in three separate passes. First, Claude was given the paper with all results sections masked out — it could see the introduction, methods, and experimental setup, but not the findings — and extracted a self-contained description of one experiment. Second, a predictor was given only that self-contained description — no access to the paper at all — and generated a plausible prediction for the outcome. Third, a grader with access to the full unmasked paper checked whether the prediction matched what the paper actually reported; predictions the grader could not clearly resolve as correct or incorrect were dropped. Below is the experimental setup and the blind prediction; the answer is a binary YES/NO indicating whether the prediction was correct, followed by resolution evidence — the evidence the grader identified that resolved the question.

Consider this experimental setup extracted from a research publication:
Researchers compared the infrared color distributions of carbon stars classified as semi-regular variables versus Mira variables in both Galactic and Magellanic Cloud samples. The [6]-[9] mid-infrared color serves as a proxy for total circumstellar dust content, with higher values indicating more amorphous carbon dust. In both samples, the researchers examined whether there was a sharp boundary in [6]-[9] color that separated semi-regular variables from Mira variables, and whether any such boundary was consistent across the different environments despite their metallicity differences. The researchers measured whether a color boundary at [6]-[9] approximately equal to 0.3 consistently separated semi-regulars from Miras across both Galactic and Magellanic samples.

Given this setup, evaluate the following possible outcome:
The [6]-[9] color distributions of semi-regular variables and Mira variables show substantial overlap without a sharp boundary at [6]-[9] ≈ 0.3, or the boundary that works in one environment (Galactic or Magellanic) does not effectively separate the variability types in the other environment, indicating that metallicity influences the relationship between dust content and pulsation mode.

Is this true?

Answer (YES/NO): NO